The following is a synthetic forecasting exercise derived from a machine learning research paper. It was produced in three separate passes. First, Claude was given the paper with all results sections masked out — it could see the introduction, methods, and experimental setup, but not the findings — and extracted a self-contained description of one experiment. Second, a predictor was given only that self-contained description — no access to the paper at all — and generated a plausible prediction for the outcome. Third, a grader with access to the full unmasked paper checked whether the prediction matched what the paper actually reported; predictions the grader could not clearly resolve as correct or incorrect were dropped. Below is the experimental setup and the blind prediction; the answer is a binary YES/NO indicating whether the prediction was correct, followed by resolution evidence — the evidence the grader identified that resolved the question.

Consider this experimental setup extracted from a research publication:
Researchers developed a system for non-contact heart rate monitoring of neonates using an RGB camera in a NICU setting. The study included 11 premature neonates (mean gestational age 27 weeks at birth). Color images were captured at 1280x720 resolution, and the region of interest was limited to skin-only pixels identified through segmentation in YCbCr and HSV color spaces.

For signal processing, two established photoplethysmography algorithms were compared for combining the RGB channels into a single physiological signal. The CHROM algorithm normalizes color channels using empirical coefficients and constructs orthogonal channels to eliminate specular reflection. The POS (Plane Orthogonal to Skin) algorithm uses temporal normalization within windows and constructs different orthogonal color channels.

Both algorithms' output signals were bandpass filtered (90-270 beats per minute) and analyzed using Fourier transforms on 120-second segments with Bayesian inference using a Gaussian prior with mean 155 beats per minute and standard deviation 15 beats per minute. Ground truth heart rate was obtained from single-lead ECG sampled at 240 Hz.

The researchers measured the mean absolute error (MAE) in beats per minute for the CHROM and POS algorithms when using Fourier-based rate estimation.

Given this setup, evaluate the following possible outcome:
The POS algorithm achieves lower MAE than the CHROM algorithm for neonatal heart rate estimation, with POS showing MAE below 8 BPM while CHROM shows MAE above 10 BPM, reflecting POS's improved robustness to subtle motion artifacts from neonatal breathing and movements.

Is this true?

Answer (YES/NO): NO